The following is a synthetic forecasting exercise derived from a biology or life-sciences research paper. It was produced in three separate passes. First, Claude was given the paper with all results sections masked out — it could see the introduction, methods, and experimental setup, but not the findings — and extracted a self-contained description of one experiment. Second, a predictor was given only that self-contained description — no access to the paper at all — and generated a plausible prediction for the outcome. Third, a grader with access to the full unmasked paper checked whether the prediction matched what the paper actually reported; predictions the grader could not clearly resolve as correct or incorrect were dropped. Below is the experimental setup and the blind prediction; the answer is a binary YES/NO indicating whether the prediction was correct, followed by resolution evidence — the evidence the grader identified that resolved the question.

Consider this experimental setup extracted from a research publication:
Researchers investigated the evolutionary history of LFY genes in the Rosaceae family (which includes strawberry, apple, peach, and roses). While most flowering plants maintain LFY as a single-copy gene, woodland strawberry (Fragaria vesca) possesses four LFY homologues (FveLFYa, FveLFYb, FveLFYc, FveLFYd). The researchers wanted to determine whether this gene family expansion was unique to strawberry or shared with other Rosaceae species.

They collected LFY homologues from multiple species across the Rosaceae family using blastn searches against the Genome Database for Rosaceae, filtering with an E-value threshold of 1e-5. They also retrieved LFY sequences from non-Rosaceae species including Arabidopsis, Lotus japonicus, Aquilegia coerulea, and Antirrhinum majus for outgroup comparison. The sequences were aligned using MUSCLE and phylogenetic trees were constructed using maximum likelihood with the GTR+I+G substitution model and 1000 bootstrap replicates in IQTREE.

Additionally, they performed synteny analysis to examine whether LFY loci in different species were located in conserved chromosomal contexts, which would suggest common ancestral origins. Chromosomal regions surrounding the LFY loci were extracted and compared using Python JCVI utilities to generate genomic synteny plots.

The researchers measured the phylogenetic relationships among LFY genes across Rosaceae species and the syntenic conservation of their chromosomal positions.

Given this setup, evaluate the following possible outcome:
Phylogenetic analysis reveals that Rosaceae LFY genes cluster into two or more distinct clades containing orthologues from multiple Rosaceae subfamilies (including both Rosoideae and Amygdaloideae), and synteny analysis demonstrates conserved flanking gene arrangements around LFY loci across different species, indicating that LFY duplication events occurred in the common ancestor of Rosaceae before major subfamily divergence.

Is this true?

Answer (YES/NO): NO